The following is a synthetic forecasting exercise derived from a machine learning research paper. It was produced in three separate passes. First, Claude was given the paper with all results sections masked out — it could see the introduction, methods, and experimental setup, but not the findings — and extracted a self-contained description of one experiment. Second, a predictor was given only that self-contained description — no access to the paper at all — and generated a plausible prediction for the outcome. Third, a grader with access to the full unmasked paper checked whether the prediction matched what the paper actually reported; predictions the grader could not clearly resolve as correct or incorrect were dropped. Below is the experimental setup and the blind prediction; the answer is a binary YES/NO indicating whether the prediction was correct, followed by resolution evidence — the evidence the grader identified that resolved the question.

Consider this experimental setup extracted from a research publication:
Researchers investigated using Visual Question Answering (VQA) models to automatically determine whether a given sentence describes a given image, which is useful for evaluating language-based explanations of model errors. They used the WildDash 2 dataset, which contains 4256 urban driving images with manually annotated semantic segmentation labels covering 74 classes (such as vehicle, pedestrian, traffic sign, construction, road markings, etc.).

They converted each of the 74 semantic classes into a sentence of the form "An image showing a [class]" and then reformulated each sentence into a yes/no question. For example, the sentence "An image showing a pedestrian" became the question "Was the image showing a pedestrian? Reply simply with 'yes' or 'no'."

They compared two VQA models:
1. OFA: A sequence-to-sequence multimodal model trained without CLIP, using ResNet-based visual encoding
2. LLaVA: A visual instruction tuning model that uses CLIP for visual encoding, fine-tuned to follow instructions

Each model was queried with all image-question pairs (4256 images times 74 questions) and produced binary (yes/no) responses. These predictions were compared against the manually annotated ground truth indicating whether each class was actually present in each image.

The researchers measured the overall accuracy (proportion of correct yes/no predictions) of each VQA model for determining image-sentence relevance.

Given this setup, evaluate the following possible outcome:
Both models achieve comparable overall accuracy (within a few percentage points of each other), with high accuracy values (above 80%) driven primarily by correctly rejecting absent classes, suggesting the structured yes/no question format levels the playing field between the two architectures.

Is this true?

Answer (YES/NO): NO